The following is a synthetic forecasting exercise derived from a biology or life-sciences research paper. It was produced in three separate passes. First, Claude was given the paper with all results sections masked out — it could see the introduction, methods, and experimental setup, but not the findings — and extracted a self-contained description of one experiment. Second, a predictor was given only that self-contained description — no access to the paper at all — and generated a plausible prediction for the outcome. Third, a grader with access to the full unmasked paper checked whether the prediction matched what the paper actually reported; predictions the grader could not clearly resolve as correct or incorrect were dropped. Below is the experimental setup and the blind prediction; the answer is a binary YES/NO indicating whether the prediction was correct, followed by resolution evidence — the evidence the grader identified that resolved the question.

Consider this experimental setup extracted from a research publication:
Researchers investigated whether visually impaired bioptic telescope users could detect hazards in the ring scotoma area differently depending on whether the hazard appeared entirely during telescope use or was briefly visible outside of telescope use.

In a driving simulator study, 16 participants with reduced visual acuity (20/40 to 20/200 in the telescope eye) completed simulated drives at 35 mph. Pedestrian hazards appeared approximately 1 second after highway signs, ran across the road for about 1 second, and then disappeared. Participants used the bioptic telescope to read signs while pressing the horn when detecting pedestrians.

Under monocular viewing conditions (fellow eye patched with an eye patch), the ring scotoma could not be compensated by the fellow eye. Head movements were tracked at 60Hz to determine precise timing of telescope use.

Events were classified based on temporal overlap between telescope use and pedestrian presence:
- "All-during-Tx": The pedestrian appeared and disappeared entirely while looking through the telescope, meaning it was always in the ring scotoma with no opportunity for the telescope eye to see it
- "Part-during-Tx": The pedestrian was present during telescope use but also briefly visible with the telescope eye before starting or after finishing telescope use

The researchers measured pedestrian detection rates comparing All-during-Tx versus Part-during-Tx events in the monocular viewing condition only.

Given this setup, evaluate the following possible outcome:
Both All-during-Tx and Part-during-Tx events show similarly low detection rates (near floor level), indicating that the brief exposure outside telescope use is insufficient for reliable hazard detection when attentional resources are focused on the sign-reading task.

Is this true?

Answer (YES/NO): NO